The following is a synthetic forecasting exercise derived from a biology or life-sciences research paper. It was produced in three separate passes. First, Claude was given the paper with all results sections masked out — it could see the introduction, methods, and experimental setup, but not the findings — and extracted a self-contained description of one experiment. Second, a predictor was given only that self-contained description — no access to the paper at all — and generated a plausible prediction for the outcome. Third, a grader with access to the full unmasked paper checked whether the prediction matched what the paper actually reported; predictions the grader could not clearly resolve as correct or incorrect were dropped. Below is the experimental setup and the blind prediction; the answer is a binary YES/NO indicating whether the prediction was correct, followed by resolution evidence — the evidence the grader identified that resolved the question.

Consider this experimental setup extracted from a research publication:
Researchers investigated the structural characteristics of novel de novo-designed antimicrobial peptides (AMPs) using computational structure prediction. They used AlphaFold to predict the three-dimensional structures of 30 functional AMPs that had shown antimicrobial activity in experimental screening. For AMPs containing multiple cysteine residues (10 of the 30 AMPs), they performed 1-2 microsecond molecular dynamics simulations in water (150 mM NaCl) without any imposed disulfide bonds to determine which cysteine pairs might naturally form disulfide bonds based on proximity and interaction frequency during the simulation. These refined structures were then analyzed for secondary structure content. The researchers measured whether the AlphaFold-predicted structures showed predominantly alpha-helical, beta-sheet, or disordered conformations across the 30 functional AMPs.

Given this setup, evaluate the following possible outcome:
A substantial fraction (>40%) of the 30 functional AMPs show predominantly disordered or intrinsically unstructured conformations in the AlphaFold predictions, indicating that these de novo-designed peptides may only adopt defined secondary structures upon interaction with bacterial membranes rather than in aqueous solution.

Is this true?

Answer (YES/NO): NO